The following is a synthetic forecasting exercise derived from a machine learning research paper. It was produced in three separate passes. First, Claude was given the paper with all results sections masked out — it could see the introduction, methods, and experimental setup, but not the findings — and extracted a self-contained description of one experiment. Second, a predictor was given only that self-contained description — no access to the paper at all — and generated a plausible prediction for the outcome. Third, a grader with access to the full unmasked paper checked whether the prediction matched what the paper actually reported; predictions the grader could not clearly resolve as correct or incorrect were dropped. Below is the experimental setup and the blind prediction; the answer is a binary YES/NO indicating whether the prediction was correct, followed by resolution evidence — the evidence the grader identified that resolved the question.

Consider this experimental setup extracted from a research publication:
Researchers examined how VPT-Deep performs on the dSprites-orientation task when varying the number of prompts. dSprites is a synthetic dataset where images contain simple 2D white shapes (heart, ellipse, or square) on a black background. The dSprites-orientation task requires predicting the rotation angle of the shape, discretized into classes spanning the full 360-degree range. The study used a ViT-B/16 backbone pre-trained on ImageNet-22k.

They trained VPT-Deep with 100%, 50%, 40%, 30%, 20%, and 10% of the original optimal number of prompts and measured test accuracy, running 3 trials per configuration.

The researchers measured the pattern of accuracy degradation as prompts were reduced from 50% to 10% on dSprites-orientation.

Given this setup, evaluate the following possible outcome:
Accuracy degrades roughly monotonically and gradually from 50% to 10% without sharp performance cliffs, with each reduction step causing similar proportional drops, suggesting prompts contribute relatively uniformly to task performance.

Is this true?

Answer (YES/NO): NO